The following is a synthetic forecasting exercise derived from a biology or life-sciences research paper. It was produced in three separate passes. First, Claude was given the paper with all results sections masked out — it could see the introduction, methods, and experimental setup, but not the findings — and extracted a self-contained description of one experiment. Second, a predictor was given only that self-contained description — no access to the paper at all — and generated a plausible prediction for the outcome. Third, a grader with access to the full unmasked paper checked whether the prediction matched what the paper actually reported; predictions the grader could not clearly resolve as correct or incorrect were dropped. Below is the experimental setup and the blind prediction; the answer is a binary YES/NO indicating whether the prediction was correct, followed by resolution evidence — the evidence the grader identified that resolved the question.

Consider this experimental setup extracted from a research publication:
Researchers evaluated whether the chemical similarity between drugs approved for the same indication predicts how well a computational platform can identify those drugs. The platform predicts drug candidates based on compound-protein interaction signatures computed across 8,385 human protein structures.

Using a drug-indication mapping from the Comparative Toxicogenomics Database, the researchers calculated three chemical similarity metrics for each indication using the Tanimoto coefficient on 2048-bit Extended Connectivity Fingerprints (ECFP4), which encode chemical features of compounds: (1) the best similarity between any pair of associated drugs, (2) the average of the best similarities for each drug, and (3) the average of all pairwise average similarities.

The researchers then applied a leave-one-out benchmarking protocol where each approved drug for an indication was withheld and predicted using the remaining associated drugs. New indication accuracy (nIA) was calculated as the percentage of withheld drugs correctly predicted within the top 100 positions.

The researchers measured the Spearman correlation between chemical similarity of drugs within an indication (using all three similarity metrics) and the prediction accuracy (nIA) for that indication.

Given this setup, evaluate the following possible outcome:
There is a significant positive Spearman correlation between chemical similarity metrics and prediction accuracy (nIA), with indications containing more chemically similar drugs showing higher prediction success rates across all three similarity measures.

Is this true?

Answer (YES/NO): YES